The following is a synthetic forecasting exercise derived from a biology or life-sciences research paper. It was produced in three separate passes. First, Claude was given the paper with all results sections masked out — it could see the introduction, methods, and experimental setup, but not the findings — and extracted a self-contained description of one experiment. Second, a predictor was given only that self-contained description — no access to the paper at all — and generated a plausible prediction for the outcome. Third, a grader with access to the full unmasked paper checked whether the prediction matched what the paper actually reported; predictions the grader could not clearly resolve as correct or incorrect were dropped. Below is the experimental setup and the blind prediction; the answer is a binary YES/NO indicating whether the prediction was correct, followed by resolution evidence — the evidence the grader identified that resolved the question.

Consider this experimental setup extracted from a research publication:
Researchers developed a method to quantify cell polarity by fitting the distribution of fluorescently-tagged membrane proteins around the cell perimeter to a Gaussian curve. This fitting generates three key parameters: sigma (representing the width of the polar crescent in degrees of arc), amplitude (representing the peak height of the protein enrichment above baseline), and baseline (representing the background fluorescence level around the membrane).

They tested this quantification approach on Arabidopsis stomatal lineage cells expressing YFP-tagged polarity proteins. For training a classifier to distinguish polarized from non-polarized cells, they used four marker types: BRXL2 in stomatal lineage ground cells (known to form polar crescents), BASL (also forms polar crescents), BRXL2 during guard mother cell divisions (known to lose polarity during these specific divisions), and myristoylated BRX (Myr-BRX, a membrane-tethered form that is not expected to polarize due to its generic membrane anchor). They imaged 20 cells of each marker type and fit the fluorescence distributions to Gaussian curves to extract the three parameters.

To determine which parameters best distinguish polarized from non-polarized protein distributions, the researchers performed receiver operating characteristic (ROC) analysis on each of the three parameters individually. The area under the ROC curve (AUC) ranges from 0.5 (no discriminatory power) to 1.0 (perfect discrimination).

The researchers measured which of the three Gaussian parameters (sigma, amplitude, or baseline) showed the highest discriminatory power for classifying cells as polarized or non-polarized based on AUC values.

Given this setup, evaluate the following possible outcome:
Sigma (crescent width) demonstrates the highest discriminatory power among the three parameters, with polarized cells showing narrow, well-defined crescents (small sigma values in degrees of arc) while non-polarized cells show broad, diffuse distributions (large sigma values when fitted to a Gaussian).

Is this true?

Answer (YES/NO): YES